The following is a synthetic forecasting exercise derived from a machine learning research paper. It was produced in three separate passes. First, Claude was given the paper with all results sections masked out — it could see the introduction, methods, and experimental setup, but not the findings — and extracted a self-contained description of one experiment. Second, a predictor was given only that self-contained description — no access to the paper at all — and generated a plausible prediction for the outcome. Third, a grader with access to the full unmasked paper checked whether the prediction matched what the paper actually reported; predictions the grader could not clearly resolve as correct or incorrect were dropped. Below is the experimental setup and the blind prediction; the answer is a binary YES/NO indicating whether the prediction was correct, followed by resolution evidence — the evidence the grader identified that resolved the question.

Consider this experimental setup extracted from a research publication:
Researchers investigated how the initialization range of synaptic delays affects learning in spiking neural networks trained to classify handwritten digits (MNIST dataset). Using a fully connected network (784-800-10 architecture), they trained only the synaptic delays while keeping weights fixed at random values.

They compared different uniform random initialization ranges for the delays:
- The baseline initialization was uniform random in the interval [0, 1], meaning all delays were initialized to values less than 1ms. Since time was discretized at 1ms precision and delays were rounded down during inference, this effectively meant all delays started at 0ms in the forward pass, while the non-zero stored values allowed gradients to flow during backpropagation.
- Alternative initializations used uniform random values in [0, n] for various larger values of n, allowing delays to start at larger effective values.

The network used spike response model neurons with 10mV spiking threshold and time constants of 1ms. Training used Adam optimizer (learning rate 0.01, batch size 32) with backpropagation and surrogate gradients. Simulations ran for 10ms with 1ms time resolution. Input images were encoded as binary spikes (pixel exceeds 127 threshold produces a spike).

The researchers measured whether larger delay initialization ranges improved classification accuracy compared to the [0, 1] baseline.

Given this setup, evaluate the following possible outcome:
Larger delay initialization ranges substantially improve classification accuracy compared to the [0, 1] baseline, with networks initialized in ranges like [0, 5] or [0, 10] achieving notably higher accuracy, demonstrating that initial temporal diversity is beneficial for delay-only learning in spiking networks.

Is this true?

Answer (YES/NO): NO